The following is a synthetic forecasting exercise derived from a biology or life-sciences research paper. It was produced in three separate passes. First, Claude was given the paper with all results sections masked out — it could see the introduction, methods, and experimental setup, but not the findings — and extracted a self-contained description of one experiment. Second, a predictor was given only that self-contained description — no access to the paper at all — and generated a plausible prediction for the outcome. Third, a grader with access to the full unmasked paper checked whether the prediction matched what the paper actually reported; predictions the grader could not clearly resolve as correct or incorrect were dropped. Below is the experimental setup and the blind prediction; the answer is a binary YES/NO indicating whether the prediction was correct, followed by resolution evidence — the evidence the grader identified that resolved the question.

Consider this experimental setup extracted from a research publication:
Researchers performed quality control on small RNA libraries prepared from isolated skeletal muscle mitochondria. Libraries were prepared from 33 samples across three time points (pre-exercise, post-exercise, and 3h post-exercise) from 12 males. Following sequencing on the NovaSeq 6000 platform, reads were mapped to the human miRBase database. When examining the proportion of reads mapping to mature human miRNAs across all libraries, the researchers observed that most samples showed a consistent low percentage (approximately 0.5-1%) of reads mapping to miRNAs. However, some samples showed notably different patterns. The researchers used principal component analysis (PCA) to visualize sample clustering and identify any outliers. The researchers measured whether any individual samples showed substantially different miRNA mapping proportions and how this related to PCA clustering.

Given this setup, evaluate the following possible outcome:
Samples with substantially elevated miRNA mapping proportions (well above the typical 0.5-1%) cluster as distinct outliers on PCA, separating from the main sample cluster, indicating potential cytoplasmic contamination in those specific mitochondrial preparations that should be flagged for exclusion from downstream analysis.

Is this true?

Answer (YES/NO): YES